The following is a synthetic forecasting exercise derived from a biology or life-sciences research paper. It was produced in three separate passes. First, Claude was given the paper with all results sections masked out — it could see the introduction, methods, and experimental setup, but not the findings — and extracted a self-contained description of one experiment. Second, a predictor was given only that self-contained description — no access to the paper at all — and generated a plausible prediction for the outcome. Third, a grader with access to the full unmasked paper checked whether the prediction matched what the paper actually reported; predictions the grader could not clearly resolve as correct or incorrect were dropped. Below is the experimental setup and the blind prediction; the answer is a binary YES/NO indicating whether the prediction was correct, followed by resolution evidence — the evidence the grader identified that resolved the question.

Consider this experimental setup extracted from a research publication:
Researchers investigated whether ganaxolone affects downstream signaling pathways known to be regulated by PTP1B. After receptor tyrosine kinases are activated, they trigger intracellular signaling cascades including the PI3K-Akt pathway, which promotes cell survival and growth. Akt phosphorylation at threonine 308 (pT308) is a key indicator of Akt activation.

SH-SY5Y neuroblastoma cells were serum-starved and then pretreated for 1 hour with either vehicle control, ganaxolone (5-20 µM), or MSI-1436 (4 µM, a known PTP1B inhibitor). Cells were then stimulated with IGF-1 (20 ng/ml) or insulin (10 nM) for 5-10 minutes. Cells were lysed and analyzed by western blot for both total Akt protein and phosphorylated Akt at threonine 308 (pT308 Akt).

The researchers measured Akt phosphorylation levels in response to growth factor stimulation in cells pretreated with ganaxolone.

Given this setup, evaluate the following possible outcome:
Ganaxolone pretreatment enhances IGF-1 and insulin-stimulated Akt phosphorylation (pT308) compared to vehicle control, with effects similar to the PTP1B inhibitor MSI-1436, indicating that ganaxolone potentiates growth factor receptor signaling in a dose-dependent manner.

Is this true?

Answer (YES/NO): NO